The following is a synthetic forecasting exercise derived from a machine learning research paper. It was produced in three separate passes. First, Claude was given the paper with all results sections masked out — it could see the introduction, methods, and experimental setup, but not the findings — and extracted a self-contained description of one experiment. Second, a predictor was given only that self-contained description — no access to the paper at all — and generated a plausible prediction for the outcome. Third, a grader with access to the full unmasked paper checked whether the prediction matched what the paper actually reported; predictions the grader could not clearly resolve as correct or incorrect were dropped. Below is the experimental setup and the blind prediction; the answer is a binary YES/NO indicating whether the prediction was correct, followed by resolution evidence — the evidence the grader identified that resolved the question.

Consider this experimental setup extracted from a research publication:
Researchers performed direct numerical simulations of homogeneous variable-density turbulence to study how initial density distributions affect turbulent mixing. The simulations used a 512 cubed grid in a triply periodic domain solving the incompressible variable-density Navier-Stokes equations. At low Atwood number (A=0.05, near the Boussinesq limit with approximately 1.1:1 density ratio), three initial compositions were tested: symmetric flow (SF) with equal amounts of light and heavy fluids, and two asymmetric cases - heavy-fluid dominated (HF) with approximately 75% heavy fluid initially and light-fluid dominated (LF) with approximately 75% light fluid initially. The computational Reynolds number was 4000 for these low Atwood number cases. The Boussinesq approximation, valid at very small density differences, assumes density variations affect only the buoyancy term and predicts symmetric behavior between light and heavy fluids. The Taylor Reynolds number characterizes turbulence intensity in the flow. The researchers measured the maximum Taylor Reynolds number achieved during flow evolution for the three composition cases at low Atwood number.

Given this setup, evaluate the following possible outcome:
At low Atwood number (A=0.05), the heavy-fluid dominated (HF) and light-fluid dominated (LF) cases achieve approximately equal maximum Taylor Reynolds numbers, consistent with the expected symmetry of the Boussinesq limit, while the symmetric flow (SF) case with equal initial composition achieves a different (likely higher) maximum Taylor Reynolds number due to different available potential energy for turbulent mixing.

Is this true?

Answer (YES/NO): YES